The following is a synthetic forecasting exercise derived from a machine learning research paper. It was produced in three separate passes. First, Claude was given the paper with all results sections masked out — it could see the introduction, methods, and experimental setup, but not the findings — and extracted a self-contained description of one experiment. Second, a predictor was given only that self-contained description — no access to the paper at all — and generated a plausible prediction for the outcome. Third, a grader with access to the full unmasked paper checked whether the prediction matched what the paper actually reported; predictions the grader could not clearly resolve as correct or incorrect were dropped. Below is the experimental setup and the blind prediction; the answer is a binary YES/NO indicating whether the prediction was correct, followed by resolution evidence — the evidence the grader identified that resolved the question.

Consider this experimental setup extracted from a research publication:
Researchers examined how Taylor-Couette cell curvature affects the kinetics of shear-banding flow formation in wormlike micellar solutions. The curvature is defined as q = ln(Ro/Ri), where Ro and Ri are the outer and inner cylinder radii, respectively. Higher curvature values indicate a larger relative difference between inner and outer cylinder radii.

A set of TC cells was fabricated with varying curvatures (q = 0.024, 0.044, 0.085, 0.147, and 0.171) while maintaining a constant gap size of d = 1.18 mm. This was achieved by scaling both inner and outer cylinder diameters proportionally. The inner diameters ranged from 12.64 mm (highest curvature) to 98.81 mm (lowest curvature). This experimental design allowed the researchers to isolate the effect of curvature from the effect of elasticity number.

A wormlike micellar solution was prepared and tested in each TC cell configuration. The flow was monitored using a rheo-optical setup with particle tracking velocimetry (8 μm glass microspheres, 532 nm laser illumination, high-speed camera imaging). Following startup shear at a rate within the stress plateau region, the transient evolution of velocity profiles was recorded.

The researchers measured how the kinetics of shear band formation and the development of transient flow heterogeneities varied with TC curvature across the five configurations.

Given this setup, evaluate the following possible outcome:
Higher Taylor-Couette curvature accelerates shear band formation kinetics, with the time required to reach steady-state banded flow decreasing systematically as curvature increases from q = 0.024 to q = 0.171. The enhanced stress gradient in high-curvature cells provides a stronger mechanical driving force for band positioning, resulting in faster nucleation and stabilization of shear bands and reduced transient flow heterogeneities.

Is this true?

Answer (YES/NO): NO